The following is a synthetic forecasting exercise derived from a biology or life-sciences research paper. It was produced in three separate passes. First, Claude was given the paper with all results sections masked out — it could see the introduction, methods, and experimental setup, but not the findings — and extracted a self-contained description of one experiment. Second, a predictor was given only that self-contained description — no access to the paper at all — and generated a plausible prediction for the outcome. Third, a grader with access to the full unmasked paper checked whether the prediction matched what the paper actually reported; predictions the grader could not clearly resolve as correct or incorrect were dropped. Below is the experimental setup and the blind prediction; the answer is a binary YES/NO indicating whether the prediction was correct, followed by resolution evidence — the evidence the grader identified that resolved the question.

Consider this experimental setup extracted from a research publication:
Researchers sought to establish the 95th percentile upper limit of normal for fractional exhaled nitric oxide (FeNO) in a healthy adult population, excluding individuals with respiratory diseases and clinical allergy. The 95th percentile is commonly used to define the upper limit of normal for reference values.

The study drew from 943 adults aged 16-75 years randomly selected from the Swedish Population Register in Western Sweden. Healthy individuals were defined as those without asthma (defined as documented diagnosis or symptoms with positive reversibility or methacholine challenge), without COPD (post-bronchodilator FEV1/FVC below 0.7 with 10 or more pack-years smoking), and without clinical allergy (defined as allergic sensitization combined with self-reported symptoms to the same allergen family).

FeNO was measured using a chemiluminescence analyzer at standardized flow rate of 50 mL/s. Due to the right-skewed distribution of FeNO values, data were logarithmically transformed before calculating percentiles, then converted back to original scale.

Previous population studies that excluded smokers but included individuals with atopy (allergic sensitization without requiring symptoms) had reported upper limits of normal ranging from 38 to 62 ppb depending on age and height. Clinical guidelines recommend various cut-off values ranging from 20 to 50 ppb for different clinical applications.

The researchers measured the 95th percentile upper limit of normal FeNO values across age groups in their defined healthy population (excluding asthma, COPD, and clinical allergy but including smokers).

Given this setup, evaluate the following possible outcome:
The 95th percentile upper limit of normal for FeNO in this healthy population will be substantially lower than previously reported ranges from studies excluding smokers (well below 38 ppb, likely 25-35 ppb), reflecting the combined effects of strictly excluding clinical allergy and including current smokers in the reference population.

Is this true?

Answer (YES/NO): NO